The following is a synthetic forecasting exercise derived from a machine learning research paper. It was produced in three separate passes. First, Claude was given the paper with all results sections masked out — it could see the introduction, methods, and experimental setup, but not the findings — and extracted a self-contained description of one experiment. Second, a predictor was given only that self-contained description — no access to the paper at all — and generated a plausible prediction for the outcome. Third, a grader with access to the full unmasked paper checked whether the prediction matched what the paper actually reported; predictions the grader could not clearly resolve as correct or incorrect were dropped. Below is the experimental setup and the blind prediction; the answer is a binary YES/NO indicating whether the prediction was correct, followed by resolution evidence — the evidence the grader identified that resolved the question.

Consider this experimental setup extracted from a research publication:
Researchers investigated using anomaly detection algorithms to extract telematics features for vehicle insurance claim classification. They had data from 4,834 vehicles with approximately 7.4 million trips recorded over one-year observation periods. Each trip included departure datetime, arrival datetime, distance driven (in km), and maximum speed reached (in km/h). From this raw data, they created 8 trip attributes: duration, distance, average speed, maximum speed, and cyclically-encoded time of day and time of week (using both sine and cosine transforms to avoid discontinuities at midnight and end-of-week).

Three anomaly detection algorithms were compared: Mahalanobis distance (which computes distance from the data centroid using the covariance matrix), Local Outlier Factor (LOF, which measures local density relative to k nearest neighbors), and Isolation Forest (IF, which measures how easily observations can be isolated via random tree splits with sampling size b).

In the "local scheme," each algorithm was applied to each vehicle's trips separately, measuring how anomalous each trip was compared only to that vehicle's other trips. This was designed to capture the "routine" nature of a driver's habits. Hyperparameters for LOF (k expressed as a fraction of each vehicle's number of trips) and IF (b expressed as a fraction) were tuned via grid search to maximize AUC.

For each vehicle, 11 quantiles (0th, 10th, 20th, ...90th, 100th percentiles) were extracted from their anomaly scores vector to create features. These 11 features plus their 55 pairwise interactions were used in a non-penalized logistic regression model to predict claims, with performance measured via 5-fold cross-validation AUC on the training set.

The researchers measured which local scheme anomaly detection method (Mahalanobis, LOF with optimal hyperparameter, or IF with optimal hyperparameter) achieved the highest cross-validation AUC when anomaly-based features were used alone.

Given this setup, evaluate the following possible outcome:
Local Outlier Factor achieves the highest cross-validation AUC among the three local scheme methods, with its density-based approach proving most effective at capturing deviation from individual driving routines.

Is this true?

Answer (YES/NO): YES